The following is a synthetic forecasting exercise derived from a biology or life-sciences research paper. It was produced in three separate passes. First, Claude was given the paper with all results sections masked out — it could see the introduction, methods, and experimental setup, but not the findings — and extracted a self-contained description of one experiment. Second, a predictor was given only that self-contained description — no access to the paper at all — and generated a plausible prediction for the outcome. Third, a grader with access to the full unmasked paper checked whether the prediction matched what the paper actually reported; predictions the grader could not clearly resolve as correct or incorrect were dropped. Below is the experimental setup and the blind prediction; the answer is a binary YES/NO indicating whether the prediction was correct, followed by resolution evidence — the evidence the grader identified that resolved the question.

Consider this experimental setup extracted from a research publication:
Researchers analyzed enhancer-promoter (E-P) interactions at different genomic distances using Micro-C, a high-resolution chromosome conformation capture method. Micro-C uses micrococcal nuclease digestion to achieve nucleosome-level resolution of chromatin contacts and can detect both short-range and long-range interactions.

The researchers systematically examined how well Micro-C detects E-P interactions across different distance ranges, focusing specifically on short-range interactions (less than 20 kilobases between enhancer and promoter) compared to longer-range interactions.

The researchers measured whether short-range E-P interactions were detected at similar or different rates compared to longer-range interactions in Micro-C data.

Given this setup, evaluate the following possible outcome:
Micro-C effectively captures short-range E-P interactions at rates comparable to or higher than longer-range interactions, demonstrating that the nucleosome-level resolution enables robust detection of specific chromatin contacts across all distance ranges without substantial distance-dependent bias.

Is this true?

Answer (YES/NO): NO